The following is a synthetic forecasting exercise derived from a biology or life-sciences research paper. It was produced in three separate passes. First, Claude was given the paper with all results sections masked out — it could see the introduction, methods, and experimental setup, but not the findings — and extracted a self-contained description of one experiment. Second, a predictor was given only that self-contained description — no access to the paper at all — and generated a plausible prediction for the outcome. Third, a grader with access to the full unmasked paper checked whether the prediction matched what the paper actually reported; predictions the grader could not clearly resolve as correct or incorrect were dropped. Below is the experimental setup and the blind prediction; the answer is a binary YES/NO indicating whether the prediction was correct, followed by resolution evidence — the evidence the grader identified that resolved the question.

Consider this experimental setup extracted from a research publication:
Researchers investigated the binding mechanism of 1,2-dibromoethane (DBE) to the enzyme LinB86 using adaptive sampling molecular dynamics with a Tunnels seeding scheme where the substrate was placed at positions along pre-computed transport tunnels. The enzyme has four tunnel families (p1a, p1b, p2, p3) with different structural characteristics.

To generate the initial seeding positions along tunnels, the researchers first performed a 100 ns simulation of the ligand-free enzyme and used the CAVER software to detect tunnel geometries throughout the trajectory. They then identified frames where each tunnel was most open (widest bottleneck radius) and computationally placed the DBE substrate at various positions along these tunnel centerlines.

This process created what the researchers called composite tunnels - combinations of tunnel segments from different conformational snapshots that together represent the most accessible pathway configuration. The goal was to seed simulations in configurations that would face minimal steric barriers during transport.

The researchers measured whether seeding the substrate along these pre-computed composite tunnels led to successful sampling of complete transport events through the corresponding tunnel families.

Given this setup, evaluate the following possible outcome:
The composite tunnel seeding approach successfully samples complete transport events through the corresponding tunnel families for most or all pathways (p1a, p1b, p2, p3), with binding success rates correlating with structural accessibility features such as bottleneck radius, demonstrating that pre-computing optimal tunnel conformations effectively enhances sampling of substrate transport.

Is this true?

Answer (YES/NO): NO